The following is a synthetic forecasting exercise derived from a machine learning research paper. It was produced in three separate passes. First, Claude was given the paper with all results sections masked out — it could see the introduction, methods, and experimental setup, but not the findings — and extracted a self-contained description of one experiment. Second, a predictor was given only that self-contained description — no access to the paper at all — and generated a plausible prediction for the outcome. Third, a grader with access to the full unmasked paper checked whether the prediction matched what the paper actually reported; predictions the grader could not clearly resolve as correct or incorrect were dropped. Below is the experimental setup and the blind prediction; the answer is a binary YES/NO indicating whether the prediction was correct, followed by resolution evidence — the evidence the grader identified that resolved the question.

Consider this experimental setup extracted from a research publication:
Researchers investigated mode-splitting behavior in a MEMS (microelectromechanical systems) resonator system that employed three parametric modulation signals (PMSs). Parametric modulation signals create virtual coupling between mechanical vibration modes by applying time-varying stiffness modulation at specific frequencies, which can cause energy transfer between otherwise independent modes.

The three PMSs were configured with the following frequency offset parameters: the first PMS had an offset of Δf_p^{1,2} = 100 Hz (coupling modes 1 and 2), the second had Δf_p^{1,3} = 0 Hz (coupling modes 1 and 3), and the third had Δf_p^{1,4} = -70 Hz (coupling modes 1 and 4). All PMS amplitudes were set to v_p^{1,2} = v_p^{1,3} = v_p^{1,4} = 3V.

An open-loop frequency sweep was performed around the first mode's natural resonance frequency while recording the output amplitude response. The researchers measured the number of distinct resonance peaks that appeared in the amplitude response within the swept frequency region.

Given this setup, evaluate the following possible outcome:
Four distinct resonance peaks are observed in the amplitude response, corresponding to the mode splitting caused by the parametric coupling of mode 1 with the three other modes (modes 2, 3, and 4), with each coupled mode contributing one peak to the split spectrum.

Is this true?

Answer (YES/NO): YES